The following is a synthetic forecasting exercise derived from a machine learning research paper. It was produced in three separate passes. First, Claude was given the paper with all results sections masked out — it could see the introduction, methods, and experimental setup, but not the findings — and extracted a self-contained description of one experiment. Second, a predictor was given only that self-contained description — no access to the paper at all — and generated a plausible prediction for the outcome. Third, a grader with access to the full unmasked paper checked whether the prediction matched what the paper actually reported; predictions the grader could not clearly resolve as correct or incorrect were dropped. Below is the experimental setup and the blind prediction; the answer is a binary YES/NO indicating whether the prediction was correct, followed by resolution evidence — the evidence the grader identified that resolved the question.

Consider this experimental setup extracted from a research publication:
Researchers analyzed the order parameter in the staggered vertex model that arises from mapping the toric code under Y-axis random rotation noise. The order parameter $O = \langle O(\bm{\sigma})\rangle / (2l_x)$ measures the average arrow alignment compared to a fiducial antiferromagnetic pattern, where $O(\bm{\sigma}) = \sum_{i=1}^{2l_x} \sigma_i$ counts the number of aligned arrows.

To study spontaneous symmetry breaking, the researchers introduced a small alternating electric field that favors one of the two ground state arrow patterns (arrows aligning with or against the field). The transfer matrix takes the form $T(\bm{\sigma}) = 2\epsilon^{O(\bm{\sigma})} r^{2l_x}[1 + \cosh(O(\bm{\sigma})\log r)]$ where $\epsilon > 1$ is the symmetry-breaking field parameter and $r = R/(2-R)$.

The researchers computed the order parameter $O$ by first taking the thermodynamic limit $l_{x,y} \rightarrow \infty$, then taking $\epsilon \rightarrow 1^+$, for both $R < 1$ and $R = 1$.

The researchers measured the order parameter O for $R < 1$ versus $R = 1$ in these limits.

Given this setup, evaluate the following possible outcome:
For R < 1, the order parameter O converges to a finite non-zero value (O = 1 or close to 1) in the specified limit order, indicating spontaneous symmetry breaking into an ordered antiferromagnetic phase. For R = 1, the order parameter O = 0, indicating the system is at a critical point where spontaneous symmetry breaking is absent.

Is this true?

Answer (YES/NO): NO